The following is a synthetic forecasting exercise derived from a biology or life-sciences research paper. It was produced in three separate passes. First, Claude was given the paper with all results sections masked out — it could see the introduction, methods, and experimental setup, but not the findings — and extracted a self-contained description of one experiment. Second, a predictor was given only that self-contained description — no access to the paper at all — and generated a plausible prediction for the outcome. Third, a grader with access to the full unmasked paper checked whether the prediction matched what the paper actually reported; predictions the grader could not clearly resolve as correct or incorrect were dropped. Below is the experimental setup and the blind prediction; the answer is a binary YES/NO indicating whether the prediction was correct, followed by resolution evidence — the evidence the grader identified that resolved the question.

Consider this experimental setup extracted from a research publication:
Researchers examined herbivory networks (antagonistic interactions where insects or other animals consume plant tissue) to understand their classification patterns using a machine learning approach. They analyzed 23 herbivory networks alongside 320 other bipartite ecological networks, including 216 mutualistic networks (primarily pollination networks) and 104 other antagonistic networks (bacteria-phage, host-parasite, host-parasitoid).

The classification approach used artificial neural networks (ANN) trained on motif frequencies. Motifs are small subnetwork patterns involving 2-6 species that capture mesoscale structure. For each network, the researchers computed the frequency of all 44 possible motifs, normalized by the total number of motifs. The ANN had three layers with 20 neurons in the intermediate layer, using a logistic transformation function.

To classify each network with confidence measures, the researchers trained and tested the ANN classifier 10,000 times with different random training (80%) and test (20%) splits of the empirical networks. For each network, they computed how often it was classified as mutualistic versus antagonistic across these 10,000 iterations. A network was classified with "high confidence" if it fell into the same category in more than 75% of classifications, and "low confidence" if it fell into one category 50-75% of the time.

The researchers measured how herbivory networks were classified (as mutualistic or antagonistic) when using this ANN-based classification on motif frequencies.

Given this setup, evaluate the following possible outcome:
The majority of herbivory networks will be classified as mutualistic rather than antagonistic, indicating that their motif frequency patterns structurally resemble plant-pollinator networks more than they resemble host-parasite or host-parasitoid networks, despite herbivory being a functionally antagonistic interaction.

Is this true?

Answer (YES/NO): YES